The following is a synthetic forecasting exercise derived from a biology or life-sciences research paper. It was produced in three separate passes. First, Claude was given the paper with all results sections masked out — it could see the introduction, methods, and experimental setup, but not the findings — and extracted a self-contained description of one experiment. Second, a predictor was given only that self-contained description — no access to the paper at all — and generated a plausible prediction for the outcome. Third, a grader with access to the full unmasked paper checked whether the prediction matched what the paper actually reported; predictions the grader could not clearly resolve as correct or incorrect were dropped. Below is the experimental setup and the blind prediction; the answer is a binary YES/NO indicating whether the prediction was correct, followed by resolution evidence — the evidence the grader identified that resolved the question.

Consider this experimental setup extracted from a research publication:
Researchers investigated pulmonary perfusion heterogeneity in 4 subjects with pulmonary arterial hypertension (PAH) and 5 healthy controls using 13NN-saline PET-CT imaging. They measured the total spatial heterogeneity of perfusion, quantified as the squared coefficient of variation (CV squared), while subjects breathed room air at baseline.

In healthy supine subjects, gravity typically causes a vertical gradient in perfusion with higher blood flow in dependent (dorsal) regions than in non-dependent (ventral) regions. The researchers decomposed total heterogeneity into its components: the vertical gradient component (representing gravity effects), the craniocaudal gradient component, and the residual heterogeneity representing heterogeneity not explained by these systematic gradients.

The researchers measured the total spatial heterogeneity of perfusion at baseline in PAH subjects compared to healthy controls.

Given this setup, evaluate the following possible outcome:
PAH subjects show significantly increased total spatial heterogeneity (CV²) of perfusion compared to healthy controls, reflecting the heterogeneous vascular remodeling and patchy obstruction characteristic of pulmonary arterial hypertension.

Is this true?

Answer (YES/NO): NO